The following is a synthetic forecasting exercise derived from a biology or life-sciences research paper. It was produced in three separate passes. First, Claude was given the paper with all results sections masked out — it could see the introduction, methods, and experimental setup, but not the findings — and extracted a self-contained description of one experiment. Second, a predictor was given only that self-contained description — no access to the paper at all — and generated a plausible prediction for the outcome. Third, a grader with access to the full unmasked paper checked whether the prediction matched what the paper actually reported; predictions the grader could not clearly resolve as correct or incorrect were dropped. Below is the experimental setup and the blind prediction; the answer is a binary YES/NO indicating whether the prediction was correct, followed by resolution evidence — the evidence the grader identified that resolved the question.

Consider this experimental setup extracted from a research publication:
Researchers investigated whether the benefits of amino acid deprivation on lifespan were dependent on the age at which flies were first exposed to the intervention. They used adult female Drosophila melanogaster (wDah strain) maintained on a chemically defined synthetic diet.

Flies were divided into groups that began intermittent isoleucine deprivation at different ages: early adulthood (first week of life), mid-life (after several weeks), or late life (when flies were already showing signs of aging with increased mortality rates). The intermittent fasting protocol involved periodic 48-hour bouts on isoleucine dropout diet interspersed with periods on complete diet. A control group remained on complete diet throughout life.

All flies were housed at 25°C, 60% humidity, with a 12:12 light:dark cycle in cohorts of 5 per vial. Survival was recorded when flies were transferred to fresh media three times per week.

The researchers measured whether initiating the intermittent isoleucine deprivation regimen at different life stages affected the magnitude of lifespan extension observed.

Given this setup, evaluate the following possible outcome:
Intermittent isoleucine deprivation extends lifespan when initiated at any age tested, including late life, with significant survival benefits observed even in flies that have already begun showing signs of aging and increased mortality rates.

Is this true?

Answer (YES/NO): NO